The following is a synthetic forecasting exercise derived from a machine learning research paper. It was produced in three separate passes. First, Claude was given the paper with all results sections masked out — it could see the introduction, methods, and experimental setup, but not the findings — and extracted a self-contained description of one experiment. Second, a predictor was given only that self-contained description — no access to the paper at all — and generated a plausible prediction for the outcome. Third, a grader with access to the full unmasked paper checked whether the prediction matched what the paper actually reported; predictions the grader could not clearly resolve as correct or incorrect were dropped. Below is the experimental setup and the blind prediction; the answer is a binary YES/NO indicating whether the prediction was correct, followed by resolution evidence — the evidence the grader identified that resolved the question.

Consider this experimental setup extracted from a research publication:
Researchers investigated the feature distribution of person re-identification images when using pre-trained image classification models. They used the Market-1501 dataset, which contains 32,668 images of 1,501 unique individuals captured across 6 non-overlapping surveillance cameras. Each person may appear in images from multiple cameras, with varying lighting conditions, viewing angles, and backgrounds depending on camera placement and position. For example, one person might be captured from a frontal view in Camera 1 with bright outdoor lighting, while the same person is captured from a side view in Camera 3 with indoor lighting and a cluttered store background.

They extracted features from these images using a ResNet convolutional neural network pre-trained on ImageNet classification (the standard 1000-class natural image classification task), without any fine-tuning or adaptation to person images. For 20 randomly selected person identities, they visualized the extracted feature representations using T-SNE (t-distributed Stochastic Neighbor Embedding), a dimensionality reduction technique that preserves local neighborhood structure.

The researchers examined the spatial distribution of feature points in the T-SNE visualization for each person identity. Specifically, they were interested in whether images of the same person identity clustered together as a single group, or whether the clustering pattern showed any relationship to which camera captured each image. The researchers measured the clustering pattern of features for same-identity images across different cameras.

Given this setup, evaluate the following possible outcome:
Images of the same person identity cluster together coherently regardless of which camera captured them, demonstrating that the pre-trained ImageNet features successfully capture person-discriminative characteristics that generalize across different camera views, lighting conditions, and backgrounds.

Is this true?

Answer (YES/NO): NO